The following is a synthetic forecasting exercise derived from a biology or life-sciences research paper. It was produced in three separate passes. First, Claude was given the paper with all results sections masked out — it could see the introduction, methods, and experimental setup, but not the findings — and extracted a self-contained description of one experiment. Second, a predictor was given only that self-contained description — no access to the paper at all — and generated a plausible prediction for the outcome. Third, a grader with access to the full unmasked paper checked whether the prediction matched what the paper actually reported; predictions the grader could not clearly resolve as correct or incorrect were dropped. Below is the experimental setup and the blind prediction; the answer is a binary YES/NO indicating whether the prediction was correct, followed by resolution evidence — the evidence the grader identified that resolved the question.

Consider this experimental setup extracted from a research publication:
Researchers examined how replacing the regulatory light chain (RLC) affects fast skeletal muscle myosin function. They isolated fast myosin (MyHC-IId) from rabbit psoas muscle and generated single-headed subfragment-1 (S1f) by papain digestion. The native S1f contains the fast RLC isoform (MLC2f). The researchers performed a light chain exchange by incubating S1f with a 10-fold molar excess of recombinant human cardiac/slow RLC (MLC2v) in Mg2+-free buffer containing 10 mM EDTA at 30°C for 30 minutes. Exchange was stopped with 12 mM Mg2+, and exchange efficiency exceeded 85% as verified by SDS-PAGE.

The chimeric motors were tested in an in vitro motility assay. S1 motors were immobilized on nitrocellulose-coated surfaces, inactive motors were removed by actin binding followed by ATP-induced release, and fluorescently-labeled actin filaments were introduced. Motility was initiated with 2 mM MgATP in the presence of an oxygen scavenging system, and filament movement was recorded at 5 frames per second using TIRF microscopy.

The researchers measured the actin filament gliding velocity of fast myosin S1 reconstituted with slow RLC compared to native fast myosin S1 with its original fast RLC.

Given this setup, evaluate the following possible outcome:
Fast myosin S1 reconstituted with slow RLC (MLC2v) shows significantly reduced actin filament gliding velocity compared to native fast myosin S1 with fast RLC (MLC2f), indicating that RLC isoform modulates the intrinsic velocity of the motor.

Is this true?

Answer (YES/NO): YES